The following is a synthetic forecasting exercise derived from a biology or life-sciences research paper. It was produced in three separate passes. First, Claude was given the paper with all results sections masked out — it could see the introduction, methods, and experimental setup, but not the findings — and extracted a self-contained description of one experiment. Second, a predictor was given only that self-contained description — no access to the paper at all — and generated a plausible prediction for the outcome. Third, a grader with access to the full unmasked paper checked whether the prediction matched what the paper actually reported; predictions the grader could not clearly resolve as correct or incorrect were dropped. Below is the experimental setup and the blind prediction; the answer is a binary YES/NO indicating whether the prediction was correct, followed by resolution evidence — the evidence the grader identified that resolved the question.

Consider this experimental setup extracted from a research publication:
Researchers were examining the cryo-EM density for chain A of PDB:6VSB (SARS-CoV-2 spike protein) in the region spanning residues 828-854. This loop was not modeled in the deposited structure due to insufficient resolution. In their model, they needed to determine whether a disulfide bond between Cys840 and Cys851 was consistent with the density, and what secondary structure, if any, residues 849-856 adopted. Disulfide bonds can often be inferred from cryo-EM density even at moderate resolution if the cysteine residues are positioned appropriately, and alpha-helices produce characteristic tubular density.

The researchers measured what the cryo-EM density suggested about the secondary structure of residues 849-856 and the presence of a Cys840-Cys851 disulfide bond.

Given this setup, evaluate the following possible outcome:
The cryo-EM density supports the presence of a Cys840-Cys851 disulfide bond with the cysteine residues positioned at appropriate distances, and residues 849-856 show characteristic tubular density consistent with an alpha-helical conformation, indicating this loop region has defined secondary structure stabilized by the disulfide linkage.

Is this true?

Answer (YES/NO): YES